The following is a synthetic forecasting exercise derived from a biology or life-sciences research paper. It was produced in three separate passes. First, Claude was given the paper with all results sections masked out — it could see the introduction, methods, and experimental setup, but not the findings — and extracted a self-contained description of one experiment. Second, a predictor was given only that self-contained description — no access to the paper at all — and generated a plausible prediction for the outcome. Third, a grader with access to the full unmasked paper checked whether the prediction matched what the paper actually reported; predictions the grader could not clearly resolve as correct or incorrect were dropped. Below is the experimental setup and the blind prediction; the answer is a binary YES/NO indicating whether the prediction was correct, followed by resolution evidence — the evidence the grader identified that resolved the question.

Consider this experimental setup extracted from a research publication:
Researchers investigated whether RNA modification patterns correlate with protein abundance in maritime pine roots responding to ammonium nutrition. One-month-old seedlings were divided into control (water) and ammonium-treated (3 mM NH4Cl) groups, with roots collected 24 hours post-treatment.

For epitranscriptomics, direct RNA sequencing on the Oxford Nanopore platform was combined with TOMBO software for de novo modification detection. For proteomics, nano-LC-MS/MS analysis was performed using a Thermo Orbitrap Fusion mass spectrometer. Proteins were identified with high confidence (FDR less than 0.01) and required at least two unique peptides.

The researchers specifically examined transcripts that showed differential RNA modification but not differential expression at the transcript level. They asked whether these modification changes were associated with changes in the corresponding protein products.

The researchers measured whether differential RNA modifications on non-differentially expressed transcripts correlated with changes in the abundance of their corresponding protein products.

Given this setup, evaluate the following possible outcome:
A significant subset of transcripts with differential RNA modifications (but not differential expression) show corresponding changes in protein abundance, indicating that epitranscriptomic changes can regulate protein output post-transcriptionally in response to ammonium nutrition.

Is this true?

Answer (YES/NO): YES